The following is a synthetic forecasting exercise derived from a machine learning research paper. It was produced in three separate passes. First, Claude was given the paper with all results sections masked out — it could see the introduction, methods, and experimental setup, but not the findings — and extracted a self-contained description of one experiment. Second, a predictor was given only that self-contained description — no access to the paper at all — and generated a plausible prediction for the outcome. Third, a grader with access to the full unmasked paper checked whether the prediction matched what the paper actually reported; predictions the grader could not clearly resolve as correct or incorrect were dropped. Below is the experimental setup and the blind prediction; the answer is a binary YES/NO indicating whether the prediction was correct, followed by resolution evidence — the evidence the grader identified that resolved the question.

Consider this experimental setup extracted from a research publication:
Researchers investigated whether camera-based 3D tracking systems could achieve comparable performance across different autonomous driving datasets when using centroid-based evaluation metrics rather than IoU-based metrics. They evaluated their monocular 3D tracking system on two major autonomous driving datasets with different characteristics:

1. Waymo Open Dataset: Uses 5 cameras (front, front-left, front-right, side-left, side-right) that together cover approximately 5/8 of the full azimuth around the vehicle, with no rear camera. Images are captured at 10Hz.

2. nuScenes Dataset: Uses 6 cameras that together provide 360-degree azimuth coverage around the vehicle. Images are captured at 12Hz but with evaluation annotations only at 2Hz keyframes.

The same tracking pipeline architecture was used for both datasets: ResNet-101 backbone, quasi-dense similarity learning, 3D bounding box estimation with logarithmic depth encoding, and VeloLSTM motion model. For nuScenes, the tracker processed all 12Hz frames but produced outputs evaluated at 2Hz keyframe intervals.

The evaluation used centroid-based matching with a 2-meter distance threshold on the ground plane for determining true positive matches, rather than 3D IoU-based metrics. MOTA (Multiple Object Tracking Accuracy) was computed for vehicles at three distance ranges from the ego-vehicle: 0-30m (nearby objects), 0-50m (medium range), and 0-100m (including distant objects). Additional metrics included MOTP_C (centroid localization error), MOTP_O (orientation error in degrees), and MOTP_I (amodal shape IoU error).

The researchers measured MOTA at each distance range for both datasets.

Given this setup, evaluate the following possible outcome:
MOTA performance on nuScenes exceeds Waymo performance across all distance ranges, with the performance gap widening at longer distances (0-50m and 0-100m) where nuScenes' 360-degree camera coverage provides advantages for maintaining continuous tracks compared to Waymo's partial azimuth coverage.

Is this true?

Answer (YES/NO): NO